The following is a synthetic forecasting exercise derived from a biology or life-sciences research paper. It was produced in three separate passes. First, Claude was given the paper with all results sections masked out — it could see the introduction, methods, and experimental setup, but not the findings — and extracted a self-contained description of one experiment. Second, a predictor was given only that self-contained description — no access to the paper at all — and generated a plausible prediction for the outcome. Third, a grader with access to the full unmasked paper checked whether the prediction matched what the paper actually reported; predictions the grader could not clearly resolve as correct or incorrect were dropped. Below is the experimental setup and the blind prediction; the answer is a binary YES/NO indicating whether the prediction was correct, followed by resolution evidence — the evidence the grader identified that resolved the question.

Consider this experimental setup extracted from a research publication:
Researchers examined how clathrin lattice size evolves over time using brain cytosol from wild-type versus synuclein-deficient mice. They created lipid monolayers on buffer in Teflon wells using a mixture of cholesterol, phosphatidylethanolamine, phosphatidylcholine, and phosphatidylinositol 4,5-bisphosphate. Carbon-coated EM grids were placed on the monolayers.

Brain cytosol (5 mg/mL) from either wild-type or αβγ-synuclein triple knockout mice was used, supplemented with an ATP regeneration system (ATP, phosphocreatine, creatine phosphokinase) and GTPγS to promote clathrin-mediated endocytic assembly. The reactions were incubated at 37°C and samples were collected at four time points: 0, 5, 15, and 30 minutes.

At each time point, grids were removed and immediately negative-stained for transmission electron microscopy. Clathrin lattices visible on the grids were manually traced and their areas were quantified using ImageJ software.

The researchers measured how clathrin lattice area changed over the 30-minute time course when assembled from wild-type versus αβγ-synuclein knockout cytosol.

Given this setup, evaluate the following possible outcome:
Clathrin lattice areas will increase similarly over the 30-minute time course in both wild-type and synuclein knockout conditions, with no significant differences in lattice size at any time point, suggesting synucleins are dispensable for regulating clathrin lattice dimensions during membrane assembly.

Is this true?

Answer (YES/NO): NO